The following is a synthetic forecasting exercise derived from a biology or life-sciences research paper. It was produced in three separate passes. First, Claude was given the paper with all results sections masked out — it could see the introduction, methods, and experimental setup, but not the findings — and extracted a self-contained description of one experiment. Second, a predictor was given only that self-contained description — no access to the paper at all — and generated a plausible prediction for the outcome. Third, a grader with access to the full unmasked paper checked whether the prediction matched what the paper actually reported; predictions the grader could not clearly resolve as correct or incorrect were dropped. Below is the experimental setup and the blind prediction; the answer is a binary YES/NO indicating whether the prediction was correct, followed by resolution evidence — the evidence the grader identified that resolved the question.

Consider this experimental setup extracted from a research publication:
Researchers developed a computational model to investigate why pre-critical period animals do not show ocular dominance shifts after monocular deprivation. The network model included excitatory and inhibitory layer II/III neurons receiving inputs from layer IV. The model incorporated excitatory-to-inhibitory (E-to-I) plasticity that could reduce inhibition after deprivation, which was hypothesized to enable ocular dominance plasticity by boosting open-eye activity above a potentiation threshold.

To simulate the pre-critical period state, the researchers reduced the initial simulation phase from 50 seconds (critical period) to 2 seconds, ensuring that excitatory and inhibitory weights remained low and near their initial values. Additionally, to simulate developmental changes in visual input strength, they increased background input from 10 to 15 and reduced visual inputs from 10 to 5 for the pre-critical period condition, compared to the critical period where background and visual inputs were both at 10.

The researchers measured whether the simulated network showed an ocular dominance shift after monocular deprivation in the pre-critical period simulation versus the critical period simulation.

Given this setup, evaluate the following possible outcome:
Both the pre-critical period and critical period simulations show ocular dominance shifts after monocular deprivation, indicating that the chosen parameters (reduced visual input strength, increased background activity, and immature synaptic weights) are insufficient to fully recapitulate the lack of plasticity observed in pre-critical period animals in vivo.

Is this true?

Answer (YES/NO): NO